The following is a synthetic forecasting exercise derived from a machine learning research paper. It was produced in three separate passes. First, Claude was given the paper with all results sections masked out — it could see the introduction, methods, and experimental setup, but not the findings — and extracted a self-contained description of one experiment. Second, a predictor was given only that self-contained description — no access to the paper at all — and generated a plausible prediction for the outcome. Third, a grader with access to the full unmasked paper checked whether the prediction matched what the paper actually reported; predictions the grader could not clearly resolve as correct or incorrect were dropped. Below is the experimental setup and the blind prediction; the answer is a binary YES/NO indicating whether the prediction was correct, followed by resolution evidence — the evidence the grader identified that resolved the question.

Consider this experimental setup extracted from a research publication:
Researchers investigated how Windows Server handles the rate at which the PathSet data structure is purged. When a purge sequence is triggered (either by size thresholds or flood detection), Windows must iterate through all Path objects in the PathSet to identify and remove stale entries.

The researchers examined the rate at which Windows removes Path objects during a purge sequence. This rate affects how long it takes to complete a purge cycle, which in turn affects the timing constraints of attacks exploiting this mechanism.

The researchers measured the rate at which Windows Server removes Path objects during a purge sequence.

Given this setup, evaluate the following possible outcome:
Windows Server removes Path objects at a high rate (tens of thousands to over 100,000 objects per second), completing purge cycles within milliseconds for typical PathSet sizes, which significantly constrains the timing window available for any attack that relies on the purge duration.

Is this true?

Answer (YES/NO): NO